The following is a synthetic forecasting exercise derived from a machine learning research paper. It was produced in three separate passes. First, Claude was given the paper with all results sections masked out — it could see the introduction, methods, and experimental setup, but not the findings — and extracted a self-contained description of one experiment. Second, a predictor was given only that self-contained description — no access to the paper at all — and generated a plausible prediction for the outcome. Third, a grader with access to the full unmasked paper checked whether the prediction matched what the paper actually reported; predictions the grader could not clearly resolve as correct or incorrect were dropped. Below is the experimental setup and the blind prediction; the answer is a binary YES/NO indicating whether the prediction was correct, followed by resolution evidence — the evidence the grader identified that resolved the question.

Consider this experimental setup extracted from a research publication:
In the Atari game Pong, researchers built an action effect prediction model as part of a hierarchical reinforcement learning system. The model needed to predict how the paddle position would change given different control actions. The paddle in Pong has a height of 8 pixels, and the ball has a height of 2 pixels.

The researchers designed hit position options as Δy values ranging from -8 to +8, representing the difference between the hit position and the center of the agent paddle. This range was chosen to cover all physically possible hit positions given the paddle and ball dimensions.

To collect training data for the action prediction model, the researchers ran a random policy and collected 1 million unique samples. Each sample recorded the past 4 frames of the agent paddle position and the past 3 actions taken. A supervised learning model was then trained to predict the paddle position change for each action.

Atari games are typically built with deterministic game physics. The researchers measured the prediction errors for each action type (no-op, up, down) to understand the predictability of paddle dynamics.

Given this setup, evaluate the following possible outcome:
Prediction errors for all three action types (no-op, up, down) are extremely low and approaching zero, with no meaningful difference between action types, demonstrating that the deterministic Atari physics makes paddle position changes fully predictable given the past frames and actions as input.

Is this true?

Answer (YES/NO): NO